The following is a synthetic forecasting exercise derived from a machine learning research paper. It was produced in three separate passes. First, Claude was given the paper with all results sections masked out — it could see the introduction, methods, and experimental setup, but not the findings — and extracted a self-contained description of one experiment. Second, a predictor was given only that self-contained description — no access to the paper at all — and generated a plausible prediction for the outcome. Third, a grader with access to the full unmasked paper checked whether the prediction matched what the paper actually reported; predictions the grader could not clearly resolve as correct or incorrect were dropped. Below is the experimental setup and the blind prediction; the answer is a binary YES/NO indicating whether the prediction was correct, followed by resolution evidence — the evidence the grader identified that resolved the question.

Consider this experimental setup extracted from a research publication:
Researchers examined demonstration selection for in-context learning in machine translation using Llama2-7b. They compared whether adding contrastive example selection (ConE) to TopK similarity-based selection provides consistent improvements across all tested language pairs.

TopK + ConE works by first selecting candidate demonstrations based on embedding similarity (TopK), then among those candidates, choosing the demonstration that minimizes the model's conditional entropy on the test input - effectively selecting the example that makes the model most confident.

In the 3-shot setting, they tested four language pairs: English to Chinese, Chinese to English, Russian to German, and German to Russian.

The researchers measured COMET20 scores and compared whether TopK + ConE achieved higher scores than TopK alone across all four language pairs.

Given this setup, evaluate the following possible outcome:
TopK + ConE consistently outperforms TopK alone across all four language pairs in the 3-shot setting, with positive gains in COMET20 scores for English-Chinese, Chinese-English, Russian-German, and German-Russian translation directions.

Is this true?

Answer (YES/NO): NO